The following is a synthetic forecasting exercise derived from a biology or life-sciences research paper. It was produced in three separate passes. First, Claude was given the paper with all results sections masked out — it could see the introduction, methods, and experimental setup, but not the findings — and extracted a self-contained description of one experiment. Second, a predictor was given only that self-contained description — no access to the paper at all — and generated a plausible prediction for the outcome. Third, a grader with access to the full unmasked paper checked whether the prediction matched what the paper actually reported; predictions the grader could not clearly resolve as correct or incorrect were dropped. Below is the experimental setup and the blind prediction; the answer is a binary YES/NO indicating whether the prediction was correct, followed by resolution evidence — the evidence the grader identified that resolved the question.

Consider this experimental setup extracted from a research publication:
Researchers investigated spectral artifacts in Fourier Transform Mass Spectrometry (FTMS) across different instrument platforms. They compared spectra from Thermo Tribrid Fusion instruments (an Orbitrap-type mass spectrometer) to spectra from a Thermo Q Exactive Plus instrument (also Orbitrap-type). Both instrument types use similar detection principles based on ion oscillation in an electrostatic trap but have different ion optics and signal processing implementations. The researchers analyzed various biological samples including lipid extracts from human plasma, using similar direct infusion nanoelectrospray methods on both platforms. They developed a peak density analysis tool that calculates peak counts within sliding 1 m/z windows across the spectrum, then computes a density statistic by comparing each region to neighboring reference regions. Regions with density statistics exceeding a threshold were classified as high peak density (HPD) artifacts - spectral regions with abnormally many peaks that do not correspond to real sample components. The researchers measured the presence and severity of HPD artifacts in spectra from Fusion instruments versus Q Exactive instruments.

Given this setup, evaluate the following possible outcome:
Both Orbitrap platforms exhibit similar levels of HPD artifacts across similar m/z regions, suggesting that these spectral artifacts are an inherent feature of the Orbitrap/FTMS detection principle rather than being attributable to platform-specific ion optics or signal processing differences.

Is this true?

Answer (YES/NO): NO